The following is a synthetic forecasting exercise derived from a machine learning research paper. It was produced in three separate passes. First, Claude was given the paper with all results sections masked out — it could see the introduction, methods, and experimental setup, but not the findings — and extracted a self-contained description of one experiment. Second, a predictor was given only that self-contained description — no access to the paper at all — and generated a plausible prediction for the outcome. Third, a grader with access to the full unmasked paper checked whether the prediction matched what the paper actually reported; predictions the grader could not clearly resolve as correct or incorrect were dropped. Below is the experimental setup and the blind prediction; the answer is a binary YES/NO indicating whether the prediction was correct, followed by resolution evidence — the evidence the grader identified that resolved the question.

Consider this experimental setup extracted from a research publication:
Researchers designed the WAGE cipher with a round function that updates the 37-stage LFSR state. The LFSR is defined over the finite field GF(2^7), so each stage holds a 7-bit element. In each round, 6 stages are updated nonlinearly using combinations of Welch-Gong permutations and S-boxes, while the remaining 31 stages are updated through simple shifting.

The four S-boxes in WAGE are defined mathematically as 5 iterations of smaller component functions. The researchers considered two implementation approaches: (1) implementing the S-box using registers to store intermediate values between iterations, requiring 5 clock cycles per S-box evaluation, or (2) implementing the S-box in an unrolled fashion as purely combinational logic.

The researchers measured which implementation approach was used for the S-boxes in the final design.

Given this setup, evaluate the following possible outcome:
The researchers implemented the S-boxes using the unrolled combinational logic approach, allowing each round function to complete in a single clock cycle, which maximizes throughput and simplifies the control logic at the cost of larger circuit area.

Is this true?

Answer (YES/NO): YES